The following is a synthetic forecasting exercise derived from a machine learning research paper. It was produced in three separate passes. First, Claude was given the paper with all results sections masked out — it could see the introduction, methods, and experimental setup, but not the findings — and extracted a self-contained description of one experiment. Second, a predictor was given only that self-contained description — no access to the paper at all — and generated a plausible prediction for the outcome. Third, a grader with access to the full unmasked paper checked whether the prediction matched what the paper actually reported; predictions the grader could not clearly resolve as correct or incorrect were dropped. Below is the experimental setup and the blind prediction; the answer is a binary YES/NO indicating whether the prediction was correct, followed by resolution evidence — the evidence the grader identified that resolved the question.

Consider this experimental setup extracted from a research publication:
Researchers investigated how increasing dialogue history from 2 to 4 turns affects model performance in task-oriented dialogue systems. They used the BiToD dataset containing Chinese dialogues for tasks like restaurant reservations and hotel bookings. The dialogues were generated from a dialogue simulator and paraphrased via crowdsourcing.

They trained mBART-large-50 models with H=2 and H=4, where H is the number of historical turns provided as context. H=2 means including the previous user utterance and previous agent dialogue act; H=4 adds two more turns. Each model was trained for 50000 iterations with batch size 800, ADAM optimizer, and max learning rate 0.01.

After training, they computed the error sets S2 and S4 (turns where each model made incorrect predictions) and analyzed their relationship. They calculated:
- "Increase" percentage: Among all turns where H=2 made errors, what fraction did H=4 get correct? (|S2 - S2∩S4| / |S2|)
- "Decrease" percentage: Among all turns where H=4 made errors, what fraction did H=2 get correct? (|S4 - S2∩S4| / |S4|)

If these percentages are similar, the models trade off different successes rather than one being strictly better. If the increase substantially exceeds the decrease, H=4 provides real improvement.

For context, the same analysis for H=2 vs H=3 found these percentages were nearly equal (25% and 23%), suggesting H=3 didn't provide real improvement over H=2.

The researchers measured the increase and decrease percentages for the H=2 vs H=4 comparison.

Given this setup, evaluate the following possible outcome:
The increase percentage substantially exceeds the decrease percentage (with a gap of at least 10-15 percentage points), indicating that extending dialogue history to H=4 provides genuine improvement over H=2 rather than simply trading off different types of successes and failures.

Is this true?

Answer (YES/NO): NO